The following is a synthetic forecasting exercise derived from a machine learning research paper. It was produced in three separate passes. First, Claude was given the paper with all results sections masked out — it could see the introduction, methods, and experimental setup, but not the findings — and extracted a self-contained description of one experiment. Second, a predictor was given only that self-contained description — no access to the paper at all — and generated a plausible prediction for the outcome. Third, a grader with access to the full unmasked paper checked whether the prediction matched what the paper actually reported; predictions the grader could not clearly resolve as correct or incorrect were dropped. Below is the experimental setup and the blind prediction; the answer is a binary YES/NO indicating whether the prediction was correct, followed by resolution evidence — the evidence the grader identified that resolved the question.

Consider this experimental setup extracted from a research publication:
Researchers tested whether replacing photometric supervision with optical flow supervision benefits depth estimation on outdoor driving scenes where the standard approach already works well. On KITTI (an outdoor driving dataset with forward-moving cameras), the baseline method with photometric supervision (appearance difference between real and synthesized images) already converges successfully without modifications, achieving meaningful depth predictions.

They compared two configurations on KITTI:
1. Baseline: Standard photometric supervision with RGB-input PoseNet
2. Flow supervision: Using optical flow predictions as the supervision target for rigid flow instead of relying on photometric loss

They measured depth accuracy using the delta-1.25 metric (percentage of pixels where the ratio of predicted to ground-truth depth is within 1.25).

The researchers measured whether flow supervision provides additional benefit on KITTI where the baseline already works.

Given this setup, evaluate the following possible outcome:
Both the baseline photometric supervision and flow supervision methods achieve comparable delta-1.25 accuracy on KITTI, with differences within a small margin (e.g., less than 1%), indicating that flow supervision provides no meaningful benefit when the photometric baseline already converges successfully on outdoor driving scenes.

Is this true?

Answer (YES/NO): YES